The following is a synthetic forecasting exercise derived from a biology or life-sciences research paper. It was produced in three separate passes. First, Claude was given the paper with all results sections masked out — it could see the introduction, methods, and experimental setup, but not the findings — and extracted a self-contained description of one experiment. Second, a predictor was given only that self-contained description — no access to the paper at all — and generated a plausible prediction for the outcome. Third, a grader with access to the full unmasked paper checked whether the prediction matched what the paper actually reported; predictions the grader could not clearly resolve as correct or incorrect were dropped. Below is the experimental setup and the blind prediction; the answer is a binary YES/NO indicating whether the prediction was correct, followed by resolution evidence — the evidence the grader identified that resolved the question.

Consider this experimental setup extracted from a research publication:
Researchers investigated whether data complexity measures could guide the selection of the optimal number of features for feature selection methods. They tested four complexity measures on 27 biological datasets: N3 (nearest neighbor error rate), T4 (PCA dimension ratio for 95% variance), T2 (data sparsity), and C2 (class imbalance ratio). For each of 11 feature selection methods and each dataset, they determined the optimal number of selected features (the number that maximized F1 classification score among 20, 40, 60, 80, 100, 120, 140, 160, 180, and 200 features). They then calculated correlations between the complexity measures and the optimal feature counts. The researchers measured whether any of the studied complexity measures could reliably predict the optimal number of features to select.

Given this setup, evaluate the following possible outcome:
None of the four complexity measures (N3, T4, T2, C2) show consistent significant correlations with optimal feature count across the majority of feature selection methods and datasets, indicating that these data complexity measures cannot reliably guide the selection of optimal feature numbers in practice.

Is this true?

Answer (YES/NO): YES